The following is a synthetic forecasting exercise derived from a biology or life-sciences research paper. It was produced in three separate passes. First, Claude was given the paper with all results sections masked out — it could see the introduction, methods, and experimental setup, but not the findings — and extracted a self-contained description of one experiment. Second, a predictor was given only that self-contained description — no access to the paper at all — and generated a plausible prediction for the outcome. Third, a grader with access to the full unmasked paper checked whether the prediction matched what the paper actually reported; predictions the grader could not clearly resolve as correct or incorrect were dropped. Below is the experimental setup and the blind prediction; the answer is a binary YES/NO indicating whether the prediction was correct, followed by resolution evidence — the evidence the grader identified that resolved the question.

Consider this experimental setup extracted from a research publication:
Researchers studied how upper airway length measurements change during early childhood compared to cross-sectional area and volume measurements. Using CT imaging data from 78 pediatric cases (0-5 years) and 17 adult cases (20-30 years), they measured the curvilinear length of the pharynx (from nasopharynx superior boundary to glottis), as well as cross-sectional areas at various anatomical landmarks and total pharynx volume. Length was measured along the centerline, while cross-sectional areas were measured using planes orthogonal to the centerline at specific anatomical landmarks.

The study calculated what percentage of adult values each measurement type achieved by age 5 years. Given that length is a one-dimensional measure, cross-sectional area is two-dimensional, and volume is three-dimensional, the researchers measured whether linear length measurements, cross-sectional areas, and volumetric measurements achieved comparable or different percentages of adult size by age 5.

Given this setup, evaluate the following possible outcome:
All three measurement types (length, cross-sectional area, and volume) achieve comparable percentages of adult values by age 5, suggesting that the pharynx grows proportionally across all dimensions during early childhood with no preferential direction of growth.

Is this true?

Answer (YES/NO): NO